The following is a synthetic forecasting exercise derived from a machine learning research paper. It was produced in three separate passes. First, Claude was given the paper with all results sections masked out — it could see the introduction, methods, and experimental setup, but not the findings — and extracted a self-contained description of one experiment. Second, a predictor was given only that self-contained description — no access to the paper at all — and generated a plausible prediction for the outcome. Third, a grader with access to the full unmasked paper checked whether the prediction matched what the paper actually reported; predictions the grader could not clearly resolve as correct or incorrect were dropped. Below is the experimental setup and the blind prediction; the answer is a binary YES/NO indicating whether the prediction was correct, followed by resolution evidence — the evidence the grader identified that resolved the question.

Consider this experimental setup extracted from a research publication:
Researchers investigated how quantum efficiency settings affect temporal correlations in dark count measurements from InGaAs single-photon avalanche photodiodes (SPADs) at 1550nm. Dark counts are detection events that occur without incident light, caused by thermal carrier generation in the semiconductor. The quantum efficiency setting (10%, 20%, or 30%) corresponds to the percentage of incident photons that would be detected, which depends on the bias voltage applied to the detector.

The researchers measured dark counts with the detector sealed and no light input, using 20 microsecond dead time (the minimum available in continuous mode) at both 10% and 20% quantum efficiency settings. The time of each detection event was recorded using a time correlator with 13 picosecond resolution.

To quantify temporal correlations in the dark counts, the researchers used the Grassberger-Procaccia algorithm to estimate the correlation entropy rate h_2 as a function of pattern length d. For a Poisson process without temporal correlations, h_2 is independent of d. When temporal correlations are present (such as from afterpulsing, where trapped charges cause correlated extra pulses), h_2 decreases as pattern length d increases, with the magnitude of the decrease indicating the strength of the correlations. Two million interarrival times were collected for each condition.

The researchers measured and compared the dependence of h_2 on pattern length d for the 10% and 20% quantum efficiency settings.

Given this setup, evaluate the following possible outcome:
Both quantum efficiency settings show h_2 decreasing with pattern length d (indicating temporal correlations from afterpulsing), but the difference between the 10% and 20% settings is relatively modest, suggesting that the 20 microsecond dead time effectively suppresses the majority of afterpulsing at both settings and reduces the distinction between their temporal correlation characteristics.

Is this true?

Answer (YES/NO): NO